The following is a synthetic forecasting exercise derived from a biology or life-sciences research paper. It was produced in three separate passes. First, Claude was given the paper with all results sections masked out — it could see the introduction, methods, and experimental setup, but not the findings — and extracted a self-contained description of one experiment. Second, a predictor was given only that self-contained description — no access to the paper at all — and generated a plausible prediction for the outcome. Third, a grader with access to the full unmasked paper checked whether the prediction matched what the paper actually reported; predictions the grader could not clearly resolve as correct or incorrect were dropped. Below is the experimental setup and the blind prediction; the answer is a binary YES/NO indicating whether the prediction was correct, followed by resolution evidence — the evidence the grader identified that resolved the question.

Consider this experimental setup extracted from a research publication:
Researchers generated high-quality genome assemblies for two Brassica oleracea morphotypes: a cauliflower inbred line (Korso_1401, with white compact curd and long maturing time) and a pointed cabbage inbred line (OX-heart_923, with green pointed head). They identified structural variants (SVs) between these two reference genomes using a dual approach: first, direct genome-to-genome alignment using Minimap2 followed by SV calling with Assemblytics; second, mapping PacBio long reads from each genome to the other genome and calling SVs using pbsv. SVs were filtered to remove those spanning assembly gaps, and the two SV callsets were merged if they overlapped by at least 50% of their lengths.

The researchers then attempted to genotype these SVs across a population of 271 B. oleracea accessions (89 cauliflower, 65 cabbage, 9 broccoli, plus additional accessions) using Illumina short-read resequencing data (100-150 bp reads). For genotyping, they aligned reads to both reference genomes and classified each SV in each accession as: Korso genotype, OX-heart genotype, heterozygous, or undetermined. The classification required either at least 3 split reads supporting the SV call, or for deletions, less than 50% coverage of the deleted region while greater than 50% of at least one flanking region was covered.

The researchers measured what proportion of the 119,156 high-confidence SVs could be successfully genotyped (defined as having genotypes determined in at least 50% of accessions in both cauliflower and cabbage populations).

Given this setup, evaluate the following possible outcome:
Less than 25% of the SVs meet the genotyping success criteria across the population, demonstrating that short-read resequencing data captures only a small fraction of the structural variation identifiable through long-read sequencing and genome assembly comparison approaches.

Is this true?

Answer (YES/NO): NO